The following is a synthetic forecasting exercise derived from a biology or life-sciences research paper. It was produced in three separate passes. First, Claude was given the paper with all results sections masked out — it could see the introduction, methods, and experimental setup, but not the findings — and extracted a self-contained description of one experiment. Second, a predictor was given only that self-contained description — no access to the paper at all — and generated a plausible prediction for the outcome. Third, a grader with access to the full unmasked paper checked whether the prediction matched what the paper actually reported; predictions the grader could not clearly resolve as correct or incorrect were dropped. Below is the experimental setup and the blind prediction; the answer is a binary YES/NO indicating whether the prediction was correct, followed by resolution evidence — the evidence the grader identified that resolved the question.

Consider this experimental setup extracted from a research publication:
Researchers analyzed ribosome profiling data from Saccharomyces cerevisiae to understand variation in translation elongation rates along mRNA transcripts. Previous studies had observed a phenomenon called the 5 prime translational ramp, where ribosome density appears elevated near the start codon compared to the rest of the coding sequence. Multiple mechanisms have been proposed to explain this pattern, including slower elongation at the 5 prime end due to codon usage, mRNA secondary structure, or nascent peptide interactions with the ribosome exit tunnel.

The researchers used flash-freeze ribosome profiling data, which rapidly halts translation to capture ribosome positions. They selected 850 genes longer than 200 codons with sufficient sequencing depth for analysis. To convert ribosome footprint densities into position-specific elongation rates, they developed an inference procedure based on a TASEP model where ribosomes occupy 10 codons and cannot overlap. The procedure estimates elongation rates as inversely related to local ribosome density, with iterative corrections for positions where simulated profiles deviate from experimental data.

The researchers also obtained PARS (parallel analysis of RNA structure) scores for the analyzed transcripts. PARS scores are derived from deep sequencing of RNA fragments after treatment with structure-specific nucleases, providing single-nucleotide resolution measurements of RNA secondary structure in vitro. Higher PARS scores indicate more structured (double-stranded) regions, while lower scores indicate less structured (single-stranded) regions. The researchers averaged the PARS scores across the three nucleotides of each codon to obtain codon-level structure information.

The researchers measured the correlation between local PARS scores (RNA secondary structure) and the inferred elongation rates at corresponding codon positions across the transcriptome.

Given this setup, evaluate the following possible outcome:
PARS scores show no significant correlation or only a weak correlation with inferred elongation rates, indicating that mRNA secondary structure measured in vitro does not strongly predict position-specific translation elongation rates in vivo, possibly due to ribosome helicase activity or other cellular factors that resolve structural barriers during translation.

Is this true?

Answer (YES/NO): NO